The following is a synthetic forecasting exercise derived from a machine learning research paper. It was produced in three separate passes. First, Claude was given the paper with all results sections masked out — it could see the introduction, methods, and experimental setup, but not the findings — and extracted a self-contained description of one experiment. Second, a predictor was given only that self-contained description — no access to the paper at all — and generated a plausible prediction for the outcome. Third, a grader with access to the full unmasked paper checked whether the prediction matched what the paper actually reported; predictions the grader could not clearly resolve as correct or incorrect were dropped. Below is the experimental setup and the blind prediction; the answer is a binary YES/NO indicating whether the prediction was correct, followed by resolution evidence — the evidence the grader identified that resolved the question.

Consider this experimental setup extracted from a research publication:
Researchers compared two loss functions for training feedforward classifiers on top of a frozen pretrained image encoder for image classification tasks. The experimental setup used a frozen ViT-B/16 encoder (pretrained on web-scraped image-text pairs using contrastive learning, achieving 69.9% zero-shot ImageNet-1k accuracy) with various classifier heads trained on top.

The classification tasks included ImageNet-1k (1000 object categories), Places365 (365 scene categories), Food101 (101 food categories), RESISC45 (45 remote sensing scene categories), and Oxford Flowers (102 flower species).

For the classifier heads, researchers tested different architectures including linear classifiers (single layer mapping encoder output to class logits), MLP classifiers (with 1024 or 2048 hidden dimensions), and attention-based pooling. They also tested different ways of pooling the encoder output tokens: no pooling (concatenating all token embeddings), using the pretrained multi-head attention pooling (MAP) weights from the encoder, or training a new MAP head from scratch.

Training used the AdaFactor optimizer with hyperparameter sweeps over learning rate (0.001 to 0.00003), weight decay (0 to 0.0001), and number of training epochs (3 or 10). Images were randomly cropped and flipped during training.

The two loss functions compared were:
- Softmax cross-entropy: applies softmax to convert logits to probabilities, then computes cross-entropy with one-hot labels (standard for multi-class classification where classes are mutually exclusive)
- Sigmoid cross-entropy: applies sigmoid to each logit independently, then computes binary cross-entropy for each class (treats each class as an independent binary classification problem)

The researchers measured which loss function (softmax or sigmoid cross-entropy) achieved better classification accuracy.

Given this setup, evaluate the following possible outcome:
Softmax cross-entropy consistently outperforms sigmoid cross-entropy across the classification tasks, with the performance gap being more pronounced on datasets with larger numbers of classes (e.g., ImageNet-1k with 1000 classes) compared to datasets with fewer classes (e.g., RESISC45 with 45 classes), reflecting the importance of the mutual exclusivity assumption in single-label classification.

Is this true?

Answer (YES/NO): NO